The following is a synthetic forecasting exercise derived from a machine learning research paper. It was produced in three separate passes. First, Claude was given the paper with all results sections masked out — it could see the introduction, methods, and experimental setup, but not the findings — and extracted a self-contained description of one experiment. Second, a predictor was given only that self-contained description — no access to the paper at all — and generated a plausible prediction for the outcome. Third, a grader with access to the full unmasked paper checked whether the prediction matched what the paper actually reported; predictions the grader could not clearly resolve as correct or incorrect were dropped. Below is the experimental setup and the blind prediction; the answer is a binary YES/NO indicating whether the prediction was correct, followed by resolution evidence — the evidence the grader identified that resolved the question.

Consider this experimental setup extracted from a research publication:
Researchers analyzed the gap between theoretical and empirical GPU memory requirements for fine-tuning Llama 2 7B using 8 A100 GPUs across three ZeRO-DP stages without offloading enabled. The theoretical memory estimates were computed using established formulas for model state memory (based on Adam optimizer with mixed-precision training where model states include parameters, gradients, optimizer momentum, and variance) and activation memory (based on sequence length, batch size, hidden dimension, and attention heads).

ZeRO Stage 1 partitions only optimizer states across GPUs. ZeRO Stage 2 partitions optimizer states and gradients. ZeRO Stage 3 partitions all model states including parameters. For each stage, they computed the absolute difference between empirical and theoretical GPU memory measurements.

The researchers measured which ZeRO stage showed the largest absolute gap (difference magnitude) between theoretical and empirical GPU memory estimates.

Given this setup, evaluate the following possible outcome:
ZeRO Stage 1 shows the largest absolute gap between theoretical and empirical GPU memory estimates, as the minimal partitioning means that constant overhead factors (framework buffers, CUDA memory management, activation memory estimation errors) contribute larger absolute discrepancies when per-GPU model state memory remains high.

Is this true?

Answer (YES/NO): NO